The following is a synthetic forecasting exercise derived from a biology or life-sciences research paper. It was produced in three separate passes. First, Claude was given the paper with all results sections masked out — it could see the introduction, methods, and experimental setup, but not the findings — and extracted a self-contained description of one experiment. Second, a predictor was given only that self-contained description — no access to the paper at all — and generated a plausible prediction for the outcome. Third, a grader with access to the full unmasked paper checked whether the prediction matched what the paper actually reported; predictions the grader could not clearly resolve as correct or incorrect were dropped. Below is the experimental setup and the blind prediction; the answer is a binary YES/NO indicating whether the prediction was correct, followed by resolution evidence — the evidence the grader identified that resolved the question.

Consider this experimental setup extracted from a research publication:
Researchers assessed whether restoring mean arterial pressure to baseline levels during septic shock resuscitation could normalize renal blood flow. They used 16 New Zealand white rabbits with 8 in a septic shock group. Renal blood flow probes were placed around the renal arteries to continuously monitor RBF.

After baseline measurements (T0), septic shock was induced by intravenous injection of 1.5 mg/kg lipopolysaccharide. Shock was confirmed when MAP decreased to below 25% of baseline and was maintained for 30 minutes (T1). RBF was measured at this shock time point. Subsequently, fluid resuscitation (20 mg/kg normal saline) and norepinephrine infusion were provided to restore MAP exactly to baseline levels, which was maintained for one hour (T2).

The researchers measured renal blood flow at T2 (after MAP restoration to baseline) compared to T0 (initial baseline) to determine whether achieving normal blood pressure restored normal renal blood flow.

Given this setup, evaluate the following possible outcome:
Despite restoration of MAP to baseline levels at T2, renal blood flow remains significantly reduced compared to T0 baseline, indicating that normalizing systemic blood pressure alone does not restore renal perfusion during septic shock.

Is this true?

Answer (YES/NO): YES